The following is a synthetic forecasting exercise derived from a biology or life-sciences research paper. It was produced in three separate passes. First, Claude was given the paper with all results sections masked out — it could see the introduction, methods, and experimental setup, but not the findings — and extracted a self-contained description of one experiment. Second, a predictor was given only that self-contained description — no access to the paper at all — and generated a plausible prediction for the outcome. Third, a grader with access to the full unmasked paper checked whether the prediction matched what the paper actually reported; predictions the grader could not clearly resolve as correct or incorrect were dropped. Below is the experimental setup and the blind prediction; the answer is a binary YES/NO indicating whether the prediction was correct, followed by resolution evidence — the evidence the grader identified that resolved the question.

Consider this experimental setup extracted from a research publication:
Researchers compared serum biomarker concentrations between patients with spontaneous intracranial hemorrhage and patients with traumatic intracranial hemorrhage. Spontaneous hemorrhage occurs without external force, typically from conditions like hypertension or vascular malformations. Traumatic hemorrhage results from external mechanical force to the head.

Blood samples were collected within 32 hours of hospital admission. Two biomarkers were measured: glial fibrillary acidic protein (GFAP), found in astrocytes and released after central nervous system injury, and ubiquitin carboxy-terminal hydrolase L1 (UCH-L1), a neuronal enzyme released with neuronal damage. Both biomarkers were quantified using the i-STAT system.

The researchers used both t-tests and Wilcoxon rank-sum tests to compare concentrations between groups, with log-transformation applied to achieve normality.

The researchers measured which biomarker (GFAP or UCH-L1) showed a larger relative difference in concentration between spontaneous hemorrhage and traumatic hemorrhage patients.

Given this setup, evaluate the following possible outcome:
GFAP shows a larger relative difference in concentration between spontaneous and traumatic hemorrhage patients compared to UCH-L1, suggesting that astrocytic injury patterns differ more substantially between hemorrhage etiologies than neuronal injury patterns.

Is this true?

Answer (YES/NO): YES